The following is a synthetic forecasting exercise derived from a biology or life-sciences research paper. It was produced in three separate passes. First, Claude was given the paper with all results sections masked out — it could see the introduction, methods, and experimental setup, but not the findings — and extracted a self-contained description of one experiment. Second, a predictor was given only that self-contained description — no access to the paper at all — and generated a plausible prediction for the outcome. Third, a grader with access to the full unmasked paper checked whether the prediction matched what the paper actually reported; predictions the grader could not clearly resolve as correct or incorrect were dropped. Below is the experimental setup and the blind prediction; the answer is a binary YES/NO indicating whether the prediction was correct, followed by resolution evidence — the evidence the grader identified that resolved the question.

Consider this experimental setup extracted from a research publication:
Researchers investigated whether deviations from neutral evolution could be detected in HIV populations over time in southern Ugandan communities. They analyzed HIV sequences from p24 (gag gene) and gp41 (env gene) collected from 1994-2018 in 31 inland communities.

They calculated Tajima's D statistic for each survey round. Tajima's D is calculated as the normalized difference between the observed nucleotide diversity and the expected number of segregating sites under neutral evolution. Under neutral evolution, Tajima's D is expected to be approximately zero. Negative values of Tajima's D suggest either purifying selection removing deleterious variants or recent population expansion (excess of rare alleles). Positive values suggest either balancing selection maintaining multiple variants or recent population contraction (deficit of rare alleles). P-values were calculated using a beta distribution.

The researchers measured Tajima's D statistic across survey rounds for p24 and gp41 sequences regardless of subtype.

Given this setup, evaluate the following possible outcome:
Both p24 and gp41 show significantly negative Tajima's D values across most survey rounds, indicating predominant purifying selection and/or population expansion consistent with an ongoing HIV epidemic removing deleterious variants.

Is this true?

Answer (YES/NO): YES